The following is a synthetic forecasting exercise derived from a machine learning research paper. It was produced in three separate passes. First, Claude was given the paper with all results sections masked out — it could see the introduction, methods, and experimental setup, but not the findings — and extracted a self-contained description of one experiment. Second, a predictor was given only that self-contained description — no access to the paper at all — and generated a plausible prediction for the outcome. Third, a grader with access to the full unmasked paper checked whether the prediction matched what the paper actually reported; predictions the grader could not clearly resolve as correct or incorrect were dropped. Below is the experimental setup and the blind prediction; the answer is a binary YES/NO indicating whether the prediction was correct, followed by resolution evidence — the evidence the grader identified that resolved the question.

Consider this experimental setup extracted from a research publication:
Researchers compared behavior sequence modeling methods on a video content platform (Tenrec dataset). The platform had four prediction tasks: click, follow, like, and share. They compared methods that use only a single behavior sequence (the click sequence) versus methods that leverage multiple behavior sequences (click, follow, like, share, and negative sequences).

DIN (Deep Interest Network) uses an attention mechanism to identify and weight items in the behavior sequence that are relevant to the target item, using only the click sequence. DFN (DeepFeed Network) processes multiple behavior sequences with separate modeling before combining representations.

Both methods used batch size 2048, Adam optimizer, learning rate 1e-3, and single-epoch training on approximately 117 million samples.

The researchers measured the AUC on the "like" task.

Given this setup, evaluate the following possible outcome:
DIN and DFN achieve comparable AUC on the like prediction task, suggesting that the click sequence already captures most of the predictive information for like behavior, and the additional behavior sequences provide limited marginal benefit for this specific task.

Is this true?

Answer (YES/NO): NO